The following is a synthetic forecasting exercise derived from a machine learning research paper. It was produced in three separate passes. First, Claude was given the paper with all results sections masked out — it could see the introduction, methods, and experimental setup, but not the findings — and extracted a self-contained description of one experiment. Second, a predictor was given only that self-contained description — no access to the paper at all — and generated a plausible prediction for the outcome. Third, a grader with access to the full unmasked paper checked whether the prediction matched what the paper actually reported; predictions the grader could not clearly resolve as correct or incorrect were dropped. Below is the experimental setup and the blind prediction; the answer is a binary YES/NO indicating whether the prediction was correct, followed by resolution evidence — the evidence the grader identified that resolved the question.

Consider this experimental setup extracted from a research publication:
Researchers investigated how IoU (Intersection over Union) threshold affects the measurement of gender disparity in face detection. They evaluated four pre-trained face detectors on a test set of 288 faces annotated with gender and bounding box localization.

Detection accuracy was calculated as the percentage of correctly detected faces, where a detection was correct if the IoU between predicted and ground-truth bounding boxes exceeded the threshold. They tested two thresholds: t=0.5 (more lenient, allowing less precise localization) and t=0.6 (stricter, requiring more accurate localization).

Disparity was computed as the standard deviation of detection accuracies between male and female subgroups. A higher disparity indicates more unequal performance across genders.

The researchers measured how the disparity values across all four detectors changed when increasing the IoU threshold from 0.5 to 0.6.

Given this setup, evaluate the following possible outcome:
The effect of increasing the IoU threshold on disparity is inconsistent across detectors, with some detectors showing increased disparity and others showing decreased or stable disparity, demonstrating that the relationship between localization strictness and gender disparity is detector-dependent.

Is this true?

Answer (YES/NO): NO